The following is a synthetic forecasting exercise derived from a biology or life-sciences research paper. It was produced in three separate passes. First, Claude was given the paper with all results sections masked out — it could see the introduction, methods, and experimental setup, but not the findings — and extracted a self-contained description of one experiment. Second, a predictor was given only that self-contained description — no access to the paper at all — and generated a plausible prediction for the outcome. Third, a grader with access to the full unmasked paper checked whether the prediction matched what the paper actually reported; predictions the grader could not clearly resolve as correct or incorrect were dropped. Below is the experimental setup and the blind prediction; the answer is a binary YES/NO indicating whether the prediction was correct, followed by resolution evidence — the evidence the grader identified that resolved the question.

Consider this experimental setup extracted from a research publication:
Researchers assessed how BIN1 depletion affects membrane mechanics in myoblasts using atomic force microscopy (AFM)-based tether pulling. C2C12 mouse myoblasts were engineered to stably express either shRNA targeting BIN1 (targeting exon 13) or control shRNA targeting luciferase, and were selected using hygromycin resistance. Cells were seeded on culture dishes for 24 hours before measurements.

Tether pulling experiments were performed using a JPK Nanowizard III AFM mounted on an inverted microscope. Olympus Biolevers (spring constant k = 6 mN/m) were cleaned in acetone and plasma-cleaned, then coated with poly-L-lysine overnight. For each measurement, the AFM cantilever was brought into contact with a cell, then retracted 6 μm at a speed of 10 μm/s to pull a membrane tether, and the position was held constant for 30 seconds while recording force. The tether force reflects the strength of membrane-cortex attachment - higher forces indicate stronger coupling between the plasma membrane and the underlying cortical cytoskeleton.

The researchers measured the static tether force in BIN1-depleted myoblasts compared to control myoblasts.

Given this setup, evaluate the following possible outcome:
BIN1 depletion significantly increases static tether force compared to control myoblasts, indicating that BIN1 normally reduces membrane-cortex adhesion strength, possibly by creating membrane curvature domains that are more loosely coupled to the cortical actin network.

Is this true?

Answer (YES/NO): NO